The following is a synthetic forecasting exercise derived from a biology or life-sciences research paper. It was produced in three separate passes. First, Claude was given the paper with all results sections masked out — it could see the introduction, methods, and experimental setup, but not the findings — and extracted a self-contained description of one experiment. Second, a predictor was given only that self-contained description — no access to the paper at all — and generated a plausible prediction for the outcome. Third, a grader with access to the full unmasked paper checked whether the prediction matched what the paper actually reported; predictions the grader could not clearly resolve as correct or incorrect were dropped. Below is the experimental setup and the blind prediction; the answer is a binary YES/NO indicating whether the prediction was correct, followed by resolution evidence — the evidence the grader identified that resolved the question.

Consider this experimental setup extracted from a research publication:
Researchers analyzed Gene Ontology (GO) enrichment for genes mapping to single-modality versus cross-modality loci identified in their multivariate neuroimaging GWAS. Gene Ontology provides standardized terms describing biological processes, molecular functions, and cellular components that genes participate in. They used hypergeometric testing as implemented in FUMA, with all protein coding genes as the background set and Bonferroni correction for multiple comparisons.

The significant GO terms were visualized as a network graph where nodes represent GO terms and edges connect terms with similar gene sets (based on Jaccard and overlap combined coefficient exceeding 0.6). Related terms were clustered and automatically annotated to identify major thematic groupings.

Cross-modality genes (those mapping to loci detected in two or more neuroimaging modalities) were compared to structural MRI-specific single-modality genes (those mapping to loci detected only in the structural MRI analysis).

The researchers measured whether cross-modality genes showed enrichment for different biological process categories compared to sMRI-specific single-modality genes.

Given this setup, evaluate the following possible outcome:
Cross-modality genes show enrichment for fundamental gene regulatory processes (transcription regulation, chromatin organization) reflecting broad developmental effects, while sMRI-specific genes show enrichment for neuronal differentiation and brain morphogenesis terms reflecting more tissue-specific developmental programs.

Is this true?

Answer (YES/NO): NO